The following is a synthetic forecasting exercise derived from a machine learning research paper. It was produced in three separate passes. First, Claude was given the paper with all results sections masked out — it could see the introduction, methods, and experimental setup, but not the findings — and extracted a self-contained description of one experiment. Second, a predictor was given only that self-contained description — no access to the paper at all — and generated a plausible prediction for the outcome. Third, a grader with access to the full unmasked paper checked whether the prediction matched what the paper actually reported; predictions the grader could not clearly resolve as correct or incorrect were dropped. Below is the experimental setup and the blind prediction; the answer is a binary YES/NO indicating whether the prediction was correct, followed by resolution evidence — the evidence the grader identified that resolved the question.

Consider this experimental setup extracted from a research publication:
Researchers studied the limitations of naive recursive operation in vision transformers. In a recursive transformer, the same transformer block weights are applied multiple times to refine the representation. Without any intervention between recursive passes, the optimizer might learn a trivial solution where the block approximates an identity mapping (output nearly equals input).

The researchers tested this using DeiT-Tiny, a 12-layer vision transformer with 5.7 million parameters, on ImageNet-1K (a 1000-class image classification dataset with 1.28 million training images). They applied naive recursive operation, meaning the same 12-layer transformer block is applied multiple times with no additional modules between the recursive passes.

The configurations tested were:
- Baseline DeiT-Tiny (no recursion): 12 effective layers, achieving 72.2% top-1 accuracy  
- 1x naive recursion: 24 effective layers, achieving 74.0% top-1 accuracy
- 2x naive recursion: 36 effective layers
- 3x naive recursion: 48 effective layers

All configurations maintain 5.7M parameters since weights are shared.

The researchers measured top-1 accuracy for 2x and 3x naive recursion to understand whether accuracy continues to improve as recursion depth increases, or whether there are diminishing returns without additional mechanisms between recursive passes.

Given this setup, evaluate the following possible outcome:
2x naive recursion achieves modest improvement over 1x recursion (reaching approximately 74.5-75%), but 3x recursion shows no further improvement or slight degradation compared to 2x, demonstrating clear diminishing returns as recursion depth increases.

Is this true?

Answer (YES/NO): NO